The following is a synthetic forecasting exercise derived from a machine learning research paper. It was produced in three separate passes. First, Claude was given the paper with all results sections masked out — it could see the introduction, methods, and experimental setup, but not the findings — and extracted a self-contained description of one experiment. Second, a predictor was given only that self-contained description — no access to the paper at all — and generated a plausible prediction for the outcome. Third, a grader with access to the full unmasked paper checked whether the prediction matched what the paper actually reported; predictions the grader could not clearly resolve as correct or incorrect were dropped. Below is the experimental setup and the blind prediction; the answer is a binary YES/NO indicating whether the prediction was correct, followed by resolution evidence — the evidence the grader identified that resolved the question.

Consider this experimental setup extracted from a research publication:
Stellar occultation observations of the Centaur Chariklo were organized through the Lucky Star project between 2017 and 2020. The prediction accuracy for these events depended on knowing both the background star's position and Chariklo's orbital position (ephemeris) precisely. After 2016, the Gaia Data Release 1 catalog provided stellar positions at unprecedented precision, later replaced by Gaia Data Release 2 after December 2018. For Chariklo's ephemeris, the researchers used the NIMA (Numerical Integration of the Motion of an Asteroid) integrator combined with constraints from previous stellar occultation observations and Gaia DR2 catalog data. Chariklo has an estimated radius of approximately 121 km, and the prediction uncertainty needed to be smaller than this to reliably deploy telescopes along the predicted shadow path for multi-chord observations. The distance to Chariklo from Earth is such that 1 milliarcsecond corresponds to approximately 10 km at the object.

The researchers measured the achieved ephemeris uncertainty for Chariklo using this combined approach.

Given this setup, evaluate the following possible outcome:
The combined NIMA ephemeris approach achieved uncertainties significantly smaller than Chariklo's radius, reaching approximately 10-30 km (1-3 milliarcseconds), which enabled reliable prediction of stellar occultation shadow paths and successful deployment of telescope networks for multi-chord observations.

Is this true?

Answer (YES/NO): NO